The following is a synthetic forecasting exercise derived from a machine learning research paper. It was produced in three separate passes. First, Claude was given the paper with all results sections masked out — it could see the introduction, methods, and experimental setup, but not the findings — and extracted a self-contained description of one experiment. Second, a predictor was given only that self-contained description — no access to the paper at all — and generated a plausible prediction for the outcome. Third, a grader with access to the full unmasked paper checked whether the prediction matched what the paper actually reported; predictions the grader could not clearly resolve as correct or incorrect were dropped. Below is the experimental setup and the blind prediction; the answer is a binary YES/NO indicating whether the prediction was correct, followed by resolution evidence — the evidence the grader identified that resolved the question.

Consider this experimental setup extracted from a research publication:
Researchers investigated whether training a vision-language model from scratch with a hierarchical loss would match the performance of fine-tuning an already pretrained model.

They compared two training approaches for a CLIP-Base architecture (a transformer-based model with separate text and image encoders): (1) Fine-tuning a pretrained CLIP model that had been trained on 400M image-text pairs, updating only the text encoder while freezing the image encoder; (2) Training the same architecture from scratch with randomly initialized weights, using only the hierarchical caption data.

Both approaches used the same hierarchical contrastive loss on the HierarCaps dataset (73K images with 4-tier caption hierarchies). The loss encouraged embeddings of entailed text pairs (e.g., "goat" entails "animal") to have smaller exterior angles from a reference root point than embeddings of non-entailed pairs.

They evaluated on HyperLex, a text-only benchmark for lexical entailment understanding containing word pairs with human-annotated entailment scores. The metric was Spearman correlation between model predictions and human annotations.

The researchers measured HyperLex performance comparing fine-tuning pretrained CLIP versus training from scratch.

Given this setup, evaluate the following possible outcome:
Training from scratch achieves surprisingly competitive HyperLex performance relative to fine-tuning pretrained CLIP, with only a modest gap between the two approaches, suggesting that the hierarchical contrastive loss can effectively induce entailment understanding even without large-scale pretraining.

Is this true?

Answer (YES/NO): NO